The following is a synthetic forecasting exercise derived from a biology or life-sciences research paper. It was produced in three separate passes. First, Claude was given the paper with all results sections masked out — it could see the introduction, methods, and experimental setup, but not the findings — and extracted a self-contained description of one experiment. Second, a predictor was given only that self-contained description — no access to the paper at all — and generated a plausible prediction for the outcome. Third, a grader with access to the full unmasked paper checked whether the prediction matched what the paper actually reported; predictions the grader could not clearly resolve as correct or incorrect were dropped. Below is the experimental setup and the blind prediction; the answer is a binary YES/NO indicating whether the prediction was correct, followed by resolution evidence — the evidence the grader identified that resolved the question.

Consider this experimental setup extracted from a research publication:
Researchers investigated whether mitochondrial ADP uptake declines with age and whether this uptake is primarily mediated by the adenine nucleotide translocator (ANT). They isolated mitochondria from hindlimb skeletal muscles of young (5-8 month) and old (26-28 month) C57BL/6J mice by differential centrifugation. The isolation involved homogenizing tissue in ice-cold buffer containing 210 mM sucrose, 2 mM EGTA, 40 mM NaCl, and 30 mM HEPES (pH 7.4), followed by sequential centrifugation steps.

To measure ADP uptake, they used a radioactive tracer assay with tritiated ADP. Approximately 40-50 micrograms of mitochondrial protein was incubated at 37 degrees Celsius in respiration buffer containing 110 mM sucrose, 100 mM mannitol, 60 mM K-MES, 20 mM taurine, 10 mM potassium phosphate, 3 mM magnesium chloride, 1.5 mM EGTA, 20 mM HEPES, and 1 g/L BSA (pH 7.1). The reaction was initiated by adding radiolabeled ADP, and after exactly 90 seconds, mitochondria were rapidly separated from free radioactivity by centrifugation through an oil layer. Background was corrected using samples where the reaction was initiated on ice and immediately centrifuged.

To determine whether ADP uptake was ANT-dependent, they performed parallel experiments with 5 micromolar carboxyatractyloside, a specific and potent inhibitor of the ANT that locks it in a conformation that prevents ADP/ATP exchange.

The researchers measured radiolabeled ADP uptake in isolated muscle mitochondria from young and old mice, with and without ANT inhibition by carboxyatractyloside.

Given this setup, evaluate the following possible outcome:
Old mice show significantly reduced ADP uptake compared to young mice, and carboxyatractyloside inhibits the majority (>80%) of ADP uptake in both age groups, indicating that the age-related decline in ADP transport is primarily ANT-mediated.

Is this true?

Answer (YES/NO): NO